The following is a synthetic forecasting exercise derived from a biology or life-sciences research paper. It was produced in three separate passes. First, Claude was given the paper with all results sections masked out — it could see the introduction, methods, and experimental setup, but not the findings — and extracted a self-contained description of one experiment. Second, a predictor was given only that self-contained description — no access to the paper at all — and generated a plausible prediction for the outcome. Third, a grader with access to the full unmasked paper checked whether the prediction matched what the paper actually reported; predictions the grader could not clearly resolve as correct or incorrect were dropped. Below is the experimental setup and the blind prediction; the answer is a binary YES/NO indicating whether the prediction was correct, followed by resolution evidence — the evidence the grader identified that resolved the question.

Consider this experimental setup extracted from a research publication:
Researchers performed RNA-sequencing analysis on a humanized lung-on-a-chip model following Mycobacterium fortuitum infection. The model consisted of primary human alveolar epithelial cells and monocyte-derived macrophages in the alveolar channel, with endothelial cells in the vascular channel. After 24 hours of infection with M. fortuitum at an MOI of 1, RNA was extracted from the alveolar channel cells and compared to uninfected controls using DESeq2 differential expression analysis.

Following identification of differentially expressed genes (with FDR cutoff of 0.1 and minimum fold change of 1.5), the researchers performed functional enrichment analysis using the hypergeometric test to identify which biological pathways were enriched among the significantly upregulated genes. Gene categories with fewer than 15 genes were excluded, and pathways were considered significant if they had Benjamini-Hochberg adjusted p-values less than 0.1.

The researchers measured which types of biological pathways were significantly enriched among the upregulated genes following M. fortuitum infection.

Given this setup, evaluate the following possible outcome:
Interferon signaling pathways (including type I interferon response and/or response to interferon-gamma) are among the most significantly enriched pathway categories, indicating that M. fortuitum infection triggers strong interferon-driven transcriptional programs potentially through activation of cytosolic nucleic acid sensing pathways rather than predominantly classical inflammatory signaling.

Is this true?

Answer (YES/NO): NO